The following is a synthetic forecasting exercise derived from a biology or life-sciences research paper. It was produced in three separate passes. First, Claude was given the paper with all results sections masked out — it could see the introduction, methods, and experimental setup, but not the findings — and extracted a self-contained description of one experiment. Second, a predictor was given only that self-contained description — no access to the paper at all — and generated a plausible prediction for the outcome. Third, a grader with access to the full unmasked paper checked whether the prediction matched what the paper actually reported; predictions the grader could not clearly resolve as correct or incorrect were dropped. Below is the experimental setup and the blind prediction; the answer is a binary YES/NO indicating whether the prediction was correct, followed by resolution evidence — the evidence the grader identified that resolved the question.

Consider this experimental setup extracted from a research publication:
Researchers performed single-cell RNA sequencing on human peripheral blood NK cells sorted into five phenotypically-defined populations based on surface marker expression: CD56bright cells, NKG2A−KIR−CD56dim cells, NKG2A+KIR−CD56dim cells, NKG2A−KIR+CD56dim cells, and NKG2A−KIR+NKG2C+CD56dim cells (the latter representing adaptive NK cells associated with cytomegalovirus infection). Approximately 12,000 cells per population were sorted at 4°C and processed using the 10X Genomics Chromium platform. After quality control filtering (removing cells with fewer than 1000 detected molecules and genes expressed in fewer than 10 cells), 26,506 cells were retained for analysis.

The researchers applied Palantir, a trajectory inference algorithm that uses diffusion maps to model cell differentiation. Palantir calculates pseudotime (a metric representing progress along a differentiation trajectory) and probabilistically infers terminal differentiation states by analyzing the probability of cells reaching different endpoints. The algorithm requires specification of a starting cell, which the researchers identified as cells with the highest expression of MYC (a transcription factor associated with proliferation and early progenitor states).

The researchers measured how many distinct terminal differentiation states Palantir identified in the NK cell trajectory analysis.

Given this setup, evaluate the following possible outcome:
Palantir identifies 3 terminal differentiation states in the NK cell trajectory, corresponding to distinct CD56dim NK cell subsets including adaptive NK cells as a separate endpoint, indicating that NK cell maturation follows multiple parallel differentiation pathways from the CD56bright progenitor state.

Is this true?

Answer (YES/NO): NO